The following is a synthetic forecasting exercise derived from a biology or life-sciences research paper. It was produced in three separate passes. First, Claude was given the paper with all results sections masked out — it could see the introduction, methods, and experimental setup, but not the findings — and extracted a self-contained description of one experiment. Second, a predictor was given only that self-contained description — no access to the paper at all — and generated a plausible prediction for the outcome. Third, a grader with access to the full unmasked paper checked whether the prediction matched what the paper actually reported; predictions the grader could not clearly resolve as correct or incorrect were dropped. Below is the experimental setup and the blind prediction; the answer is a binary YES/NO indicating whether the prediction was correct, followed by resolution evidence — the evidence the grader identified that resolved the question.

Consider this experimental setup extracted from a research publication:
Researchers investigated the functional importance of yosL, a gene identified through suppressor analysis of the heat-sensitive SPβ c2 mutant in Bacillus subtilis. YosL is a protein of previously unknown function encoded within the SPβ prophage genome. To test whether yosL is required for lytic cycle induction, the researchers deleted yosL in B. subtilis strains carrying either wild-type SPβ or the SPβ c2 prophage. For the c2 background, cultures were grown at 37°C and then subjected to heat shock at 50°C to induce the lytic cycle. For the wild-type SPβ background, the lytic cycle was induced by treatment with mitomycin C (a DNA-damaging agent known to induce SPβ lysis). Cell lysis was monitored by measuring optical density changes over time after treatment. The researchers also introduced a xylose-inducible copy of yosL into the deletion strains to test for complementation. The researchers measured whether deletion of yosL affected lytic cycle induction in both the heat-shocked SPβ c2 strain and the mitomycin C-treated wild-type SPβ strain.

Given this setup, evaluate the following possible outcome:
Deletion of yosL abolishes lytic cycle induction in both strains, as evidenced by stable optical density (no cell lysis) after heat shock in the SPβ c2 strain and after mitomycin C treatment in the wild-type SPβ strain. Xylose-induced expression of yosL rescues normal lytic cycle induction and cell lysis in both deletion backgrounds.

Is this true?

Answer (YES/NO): NO